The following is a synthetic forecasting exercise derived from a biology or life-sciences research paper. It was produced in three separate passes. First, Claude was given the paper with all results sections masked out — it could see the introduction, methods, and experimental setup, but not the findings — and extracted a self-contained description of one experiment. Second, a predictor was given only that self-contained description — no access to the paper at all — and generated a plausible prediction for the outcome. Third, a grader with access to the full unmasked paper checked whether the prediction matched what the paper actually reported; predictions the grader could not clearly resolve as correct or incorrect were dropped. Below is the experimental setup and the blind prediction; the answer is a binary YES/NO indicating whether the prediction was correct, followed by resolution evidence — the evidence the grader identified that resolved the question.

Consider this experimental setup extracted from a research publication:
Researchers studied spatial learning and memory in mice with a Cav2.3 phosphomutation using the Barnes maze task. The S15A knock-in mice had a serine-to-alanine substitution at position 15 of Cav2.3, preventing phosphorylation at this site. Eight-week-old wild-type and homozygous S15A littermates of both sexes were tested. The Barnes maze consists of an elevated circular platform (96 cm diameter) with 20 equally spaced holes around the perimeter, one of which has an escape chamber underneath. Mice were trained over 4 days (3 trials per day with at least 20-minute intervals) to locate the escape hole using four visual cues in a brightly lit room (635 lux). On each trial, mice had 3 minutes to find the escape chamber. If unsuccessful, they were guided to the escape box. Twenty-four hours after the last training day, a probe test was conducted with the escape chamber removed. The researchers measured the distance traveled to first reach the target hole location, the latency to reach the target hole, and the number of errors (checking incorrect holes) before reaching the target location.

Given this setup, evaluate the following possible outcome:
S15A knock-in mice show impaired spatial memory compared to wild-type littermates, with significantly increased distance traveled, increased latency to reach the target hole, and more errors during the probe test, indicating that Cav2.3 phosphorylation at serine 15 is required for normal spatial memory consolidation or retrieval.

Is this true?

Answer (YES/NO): NO